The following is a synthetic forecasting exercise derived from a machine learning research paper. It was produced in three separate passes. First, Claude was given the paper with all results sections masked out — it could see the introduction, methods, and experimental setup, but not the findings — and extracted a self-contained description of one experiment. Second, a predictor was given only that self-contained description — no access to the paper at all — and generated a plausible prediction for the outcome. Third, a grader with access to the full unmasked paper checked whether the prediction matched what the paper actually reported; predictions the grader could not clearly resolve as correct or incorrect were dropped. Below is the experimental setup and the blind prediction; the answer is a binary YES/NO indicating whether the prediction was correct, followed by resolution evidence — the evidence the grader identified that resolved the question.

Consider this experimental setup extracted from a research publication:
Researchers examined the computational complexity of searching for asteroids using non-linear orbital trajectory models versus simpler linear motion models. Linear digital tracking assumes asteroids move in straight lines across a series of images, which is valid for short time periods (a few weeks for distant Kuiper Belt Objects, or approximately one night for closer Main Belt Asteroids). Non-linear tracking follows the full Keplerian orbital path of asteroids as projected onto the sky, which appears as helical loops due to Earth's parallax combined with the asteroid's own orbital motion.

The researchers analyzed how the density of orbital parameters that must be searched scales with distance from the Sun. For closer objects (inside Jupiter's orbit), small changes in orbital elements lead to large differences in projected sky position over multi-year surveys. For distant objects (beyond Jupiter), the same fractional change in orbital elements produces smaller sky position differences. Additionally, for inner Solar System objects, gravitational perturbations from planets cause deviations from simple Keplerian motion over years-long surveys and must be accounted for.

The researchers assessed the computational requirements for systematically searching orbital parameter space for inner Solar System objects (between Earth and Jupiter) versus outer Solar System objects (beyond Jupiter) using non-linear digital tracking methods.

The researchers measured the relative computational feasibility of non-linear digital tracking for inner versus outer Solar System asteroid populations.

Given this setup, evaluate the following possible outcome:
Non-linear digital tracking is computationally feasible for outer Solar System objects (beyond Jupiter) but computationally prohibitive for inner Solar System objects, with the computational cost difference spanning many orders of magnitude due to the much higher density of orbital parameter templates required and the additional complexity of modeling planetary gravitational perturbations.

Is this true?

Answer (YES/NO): NO